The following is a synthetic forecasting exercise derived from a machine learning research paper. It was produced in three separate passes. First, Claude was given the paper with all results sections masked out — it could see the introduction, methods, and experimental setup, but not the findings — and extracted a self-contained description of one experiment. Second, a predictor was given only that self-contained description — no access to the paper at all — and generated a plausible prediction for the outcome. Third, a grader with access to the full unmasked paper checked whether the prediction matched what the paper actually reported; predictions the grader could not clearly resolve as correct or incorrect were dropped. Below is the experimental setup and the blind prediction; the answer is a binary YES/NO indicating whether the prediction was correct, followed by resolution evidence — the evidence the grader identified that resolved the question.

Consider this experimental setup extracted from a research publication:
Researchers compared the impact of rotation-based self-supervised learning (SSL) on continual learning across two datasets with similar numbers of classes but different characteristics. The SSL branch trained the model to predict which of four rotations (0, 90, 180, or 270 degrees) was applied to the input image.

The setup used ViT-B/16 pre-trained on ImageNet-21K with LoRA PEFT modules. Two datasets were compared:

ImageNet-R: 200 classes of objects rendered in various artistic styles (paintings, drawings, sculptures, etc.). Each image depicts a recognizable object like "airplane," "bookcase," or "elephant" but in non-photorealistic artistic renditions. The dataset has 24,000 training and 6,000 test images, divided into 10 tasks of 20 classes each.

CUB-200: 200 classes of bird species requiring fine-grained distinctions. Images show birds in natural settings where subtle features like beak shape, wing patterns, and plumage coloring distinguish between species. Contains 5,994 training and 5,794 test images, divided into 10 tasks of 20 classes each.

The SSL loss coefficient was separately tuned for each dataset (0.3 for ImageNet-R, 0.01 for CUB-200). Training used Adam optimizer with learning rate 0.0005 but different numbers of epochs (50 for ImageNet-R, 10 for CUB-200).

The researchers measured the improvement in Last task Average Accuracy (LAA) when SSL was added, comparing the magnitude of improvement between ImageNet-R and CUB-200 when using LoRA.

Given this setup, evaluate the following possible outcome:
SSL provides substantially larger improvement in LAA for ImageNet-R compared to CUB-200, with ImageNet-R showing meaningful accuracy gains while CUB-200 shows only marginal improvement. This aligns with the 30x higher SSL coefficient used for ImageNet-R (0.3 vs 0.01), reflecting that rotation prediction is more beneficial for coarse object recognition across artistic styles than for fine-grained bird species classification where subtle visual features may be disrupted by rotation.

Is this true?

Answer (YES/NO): YES